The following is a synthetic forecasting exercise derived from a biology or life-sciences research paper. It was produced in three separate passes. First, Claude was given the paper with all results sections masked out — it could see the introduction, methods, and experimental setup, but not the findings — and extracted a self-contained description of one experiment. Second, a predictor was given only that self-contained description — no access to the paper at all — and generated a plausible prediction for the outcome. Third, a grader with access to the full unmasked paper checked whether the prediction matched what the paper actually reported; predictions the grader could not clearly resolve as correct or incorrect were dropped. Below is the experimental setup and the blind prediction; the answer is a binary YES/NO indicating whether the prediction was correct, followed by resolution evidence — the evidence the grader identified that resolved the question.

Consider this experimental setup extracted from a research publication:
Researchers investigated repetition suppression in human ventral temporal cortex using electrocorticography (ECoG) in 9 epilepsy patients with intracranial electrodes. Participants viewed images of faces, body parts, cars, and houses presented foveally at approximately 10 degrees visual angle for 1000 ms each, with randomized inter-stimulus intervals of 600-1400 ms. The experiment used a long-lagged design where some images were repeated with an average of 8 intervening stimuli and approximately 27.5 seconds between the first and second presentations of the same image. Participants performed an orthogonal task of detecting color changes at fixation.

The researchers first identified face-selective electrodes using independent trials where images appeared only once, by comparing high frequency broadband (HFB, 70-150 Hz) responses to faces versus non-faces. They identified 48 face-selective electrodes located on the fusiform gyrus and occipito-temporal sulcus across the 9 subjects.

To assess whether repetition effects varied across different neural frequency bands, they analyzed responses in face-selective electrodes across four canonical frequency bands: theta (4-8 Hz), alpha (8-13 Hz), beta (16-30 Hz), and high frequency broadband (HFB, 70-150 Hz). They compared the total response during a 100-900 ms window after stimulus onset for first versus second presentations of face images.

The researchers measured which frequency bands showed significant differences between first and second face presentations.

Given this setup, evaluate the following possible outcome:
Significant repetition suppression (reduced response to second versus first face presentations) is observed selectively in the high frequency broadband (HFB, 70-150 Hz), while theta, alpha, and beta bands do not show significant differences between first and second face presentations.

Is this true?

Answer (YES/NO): YES